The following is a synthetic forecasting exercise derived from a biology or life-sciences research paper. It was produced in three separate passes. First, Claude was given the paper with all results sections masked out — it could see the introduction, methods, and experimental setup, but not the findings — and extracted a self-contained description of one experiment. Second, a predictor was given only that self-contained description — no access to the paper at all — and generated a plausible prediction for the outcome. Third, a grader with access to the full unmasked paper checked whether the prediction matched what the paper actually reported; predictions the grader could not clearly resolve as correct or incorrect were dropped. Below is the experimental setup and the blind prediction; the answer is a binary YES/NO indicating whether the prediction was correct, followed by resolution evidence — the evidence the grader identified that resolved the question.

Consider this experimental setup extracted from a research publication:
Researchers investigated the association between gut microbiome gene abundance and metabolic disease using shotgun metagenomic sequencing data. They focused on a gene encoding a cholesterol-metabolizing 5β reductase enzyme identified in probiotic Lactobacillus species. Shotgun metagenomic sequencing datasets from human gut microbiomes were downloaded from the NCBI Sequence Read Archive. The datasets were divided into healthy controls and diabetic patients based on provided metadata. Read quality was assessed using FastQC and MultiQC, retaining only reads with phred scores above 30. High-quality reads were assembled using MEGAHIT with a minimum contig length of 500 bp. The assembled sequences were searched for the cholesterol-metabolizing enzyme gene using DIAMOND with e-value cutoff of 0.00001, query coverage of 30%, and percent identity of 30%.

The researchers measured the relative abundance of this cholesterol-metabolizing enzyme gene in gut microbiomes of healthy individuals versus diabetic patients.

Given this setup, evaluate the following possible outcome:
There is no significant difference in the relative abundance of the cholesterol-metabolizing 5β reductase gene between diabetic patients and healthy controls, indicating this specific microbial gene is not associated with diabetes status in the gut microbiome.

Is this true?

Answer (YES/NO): NO